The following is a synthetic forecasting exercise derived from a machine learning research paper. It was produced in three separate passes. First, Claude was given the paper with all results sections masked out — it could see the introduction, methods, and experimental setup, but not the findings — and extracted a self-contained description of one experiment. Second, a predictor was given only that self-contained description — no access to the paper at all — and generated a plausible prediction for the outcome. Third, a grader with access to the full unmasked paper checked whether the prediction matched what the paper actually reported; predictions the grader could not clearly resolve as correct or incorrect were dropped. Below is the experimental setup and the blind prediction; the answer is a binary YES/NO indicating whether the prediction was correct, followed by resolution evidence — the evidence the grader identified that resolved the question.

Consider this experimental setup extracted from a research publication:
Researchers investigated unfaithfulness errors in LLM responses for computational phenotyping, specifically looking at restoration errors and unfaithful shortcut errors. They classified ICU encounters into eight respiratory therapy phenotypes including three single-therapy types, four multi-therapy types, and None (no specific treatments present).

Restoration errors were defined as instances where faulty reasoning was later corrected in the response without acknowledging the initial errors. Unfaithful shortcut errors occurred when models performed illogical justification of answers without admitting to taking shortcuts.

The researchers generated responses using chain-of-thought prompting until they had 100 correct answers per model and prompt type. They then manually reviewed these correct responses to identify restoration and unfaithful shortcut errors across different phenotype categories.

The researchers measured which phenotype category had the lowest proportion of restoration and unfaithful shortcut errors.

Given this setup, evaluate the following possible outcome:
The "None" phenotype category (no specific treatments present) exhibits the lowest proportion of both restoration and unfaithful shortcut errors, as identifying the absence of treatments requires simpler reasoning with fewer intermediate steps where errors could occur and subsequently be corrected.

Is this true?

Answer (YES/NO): YES